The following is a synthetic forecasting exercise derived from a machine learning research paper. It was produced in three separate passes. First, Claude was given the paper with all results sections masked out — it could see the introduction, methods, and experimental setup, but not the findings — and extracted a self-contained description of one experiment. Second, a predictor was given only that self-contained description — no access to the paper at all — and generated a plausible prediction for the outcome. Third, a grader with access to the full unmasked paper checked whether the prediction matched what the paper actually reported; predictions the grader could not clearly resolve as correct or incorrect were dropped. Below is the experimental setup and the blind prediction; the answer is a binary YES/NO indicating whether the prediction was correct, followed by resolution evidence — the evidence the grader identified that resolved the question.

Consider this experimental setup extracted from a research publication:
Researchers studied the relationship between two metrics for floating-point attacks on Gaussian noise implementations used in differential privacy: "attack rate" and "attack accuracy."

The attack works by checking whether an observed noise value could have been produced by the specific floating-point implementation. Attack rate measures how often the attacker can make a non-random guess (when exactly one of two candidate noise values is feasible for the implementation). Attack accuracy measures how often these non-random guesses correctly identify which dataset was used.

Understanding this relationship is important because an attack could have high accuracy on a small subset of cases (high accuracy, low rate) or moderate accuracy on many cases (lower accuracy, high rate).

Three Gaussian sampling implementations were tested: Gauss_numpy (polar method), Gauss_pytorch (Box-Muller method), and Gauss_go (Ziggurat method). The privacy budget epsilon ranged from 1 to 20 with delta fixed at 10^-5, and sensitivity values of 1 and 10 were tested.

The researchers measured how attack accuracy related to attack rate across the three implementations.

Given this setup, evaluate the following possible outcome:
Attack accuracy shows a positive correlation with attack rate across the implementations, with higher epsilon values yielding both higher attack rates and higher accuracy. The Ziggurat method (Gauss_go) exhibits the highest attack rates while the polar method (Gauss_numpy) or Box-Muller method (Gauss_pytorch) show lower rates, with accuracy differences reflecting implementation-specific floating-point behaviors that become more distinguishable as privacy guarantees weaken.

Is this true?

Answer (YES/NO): NO